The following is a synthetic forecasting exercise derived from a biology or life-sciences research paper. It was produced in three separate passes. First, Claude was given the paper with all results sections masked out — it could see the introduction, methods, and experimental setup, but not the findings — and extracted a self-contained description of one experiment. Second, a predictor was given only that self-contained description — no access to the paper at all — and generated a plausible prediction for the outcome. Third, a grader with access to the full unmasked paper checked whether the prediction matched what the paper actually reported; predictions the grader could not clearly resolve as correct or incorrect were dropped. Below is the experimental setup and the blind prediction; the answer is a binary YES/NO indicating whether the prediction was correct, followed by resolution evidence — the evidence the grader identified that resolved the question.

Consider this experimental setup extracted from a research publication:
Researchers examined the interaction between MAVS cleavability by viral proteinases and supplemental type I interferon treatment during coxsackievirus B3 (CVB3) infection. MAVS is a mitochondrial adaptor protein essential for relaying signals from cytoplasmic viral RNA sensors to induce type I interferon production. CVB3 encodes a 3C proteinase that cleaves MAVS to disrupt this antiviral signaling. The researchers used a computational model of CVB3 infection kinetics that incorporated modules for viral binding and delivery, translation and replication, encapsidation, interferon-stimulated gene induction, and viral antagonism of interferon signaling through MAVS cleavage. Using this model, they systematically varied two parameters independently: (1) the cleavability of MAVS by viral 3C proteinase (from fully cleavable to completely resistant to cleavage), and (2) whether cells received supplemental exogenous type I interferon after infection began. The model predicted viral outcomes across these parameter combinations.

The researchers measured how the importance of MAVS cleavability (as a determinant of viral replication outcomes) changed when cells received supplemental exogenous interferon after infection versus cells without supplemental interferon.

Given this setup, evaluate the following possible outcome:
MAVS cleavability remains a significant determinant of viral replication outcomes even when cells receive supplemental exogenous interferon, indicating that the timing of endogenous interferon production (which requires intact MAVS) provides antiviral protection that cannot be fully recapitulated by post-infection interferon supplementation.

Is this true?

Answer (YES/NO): YES